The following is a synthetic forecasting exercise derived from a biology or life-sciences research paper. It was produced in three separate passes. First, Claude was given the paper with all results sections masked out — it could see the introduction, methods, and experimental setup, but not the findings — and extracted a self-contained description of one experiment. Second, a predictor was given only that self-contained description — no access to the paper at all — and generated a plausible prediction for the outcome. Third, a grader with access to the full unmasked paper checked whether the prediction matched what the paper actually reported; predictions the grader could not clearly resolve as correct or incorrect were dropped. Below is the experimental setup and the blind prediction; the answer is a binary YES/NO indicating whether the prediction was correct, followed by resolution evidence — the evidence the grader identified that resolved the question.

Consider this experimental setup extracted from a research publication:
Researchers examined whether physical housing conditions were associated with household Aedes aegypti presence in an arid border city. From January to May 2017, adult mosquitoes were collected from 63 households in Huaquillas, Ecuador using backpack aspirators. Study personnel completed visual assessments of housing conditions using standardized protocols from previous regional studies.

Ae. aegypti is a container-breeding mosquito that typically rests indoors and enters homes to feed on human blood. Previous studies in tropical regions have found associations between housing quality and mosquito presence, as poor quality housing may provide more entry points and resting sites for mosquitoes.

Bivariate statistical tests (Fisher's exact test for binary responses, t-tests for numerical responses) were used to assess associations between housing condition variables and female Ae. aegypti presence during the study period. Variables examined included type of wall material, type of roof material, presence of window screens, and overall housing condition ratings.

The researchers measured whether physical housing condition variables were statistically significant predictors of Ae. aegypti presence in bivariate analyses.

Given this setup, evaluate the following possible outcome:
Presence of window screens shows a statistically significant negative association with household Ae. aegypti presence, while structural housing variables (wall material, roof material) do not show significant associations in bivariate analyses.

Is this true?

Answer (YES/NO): NO